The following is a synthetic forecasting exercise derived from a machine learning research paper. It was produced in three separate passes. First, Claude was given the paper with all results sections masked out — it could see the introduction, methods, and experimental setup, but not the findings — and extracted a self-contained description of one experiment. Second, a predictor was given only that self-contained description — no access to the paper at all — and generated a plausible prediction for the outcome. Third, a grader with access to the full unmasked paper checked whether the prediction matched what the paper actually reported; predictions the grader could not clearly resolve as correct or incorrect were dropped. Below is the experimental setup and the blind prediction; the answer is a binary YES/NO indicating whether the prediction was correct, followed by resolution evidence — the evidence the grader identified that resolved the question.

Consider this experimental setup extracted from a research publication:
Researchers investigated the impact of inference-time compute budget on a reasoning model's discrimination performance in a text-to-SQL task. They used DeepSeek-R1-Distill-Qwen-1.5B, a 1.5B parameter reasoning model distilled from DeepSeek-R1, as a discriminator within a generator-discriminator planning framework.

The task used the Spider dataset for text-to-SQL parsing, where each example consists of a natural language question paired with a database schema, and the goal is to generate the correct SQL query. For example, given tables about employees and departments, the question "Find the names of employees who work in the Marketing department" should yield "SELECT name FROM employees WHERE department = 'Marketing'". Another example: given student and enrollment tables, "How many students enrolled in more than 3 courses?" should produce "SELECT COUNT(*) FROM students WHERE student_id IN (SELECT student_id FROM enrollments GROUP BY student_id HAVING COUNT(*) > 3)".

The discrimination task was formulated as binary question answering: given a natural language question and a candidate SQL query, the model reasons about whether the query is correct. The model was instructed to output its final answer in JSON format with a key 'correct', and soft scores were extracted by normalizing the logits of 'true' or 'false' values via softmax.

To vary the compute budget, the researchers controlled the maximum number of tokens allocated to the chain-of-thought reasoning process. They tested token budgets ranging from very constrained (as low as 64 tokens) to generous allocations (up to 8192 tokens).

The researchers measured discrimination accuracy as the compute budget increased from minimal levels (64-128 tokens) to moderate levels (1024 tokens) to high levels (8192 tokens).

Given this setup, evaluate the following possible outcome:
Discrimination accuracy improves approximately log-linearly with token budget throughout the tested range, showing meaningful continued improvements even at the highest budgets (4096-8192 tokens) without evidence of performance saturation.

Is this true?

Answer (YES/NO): NO